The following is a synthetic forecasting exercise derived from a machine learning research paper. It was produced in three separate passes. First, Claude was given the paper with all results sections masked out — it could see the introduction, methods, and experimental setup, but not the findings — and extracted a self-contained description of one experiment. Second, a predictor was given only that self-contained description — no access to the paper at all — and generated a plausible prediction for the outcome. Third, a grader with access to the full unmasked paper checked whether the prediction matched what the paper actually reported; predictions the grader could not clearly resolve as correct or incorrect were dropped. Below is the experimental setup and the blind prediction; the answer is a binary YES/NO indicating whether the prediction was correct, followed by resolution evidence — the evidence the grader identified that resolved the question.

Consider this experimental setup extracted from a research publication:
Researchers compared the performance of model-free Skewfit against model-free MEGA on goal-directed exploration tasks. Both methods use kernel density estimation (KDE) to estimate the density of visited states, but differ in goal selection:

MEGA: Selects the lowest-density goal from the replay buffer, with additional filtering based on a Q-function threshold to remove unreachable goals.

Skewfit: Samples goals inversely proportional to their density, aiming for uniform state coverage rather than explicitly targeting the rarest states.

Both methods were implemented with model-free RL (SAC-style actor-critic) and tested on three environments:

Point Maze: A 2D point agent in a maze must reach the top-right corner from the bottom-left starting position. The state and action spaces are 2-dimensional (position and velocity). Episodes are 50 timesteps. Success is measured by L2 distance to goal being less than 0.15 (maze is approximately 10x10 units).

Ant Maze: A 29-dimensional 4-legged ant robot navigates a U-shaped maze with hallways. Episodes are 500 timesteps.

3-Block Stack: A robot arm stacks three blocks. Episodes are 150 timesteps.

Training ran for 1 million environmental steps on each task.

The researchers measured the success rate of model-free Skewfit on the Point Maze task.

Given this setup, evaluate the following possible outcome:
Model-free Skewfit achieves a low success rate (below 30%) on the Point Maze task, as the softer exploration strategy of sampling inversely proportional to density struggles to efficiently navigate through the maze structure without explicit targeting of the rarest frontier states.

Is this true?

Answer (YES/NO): YES